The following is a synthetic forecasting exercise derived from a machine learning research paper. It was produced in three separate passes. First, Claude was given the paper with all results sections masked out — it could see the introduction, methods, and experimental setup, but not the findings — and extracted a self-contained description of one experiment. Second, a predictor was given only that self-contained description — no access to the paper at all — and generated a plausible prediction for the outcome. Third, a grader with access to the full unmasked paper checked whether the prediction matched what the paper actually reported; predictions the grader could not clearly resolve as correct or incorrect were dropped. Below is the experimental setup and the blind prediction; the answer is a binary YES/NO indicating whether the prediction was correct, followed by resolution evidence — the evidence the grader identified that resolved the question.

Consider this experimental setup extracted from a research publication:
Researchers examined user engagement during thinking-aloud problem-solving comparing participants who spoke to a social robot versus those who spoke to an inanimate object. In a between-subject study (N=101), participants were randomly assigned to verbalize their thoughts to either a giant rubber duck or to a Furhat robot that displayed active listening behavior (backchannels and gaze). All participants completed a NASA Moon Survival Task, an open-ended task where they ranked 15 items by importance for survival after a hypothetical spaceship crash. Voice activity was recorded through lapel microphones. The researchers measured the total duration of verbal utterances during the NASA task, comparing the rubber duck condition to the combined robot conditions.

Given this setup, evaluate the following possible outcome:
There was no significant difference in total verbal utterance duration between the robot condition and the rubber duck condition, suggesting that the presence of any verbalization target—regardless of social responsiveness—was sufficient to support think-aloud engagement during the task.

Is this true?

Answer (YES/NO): YES